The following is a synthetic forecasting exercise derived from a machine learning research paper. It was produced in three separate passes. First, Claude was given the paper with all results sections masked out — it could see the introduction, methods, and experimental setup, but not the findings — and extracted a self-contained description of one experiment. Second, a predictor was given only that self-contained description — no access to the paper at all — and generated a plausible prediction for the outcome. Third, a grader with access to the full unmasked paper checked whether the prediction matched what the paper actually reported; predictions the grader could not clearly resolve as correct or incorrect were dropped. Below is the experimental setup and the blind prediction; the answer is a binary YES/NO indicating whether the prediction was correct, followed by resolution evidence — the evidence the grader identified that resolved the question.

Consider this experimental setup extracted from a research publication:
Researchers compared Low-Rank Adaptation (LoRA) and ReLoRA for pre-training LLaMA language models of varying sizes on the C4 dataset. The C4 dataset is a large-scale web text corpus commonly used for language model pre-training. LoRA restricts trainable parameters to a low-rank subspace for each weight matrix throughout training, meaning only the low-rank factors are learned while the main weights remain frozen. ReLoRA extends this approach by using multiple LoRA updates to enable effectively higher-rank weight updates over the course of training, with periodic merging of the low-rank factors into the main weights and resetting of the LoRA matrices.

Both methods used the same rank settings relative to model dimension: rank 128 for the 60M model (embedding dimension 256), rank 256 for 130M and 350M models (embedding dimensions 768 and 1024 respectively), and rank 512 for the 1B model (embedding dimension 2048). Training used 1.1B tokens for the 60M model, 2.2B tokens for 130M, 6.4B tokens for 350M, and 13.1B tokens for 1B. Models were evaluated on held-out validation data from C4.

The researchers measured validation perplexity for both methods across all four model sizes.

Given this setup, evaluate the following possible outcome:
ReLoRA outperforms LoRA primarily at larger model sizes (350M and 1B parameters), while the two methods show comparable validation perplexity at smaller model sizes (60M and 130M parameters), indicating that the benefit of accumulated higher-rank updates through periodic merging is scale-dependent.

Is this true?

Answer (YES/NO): NO